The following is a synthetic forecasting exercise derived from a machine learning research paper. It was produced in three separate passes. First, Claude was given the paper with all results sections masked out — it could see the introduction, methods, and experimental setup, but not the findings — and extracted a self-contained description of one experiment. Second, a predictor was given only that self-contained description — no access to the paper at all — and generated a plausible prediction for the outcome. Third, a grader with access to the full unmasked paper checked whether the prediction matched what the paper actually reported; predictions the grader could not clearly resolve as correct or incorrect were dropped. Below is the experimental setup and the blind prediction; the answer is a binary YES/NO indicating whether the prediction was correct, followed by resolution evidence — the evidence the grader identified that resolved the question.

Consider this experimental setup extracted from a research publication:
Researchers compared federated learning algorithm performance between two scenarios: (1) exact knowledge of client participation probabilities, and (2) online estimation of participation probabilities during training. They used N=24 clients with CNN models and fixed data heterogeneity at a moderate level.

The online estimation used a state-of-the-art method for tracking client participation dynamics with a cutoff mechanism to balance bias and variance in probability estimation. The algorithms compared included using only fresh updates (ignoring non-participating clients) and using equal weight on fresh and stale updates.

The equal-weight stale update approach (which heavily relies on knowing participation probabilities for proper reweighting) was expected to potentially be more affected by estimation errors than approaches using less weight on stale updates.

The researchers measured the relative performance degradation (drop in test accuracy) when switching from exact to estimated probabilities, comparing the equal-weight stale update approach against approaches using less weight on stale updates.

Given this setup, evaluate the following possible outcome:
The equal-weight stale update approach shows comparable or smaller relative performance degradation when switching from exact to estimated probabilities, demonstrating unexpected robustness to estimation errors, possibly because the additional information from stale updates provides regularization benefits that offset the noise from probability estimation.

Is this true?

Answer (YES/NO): NO